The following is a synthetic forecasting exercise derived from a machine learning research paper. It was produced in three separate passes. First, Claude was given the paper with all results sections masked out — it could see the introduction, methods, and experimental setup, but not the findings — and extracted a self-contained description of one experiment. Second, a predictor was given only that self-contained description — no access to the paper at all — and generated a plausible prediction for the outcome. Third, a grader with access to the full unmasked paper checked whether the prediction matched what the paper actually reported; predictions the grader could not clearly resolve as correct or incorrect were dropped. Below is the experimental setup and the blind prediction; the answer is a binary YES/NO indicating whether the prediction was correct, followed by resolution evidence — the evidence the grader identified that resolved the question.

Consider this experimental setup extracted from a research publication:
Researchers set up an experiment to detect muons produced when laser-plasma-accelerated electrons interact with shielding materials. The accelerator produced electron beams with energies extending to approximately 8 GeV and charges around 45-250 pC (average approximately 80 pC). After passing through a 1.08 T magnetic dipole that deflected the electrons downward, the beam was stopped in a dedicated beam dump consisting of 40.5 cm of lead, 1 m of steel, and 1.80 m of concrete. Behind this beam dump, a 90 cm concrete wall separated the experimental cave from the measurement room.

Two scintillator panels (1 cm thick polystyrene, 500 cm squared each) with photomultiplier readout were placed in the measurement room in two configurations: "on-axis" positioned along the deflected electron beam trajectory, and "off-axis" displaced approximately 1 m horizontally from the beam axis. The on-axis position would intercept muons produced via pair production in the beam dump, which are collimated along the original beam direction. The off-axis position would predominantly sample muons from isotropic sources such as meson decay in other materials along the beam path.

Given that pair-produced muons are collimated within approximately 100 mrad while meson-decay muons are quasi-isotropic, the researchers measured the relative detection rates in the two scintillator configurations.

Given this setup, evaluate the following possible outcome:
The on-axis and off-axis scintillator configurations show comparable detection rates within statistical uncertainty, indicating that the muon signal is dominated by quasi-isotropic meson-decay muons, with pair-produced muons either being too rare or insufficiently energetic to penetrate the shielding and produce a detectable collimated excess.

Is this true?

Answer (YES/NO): NO